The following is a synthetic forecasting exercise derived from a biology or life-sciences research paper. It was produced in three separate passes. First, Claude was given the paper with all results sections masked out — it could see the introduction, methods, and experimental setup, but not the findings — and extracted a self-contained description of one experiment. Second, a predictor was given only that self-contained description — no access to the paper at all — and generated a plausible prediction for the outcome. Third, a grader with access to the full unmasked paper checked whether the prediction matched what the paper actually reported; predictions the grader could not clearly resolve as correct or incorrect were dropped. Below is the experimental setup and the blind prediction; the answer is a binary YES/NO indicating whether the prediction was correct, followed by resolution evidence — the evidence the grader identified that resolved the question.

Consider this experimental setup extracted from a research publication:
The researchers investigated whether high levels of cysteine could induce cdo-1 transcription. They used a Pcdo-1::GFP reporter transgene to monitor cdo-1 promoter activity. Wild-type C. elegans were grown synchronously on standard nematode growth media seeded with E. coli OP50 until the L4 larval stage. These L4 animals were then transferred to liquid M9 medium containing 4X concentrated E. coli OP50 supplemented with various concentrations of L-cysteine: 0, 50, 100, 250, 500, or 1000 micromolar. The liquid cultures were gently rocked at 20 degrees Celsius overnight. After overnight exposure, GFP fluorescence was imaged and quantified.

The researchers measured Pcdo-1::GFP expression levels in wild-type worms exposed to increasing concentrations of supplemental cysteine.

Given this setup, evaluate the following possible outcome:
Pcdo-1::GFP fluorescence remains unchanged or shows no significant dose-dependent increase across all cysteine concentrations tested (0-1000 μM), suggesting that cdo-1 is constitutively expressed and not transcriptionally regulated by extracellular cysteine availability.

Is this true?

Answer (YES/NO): NO